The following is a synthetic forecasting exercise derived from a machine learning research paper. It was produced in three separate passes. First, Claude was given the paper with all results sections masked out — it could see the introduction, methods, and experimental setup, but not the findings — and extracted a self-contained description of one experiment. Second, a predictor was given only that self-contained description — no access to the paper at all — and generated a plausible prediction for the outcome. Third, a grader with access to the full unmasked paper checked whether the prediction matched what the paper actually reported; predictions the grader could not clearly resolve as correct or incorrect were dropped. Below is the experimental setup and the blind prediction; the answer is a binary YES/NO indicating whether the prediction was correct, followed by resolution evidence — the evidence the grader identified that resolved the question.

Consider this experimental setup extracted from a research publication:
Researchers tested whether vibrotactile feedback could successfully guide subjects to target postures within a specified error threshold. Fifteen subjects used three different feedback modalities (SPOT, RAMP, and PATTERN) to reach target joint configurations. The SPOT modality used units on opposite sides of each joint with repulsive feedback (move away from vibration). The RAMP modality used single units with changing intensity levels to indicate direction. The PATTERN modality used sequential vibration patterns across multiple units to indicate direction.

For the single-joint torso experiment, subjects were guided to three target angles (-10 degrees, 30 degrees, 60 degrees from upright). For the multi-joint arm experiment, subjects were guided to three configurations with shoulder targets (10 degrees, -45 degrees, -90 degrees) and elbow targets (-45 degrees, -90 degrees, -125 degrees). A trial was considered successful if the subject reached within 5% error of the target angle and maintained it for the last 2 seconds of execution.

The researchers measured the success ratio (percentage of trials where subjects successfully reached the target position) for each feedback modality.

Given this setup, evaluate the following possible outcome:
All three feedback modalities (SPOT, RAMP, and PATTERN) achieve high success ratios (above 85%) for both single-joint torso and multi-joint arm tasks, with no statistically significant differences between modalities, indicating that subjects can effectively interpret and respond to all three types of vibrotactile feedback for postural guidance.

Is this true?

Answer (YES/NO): NO